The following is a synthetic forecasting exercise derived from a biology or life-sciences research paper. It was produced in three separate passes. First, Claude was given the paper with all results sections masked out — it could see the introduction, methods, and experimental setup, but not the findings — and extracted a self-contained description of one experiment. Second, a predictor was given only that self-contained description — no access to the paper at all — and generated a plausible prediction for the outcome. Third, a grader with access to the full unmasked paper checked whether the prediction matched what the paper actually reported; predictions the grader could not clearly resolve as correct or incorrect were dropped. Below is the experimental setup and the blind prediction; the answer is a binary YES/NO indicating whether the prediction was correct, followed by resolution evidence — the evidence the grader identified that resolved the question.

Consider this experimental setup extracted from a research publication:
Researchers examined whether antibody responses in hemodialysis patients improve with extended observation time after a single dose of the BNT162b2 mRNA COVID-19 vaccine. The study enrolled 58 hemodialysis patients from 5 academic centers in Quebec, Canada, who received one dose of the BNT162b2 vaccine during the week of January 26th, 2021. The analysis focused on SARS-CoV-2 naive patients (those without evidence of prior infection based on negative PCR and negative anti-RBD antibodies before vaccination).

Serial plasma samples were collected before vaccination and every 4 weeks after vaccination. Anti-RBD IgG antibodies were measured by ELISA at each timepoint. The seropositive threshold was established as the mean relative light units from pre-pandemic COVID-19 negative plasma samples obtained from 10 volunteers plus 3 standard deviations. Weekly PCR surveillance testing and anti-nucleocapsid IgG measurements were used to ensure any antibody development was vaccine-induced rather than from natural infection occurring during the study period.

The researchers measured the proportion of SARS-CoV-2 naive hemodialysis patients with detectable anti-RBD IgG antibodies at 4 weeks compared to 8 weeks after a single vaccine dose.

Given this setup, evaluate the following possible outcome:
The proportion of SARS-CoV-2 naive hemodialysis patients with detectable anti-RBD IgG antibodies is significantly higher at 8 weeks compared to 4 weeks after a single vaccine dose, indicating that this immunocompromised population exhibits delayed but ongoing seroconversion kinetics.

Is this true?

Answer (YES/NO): NO